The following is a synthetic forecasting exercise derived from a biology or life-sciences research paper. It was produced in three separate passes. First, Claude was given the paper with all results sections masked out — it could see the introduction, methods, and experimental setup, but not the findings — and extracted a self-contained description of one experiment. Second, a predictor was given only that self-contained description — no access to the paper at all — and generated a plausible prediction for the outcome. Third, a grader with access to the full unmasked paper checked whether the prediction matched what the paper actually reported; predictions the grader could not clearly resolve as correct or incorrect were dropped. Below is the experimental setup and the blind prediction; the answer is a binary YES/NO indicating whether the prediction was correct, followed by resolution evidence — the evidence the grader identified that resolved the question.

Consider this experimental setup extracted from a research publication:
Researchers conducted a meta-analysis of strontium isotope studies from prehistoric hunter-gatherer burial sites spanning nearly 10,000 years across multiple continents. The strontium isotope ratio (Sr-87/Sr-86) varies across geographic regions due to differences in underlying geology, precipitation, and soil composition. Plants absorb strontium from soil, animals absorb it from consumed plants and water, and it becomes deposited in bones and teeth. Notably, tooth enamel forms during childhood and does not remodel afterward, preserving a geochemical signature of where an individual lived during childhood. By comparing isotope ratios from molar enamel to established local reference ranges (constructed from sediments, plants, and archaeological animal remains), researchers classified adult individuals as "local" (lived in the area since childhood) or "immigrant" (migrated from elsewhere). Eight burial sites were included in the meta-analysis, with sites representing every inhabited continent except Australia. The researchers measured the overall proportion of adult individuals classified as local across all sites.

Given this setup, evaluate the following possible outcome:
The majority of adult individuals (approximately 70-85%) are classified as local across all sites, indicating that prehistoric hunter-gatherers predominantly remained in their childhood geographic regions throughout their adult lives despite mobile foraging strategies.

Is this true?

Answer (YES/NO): YES